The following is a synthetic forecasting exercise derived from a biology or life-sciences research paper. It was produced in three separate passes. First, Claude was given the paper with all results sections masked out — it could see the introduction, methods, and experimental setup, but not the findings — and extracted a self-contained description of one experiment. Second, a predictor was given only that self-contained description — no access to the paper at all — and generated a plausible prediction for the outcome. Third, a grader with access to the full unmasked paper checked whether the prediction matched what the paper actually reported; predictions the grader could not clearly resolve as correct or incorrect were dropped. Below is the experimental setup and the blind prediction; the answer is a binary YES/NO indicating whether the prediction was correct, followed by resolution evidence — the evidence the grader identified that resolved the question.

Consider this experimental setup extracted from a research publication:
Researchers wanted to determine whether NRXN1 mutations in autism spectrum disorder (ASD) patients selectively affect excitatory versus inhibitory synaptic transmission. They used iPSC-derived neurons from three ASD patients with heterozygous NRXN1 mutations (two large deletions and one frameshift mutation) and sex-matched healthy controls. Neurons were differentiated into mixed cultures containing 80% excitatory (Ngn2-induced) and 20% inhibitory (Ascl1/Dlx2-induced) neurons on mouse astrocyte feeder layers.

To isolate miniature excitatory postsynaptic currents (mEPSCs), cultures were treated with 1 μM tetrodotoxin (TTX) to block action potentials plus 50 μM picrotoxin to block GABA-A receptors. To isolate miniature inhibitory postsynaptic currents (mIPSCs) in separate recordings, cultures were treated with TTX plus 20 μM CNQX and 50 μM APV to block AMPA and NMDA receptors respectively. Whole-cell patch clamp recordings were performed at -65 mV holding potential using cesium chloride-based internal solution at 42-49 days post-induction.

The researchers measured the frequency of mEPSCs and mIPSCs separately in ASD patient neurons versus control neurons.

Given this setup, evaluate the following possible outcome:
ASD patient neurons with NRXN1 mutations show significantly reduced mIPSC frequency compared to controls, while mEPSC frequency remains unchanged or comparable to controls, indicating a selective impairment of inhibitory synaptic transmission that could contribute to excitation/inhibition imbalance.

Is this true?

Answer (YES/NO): NO